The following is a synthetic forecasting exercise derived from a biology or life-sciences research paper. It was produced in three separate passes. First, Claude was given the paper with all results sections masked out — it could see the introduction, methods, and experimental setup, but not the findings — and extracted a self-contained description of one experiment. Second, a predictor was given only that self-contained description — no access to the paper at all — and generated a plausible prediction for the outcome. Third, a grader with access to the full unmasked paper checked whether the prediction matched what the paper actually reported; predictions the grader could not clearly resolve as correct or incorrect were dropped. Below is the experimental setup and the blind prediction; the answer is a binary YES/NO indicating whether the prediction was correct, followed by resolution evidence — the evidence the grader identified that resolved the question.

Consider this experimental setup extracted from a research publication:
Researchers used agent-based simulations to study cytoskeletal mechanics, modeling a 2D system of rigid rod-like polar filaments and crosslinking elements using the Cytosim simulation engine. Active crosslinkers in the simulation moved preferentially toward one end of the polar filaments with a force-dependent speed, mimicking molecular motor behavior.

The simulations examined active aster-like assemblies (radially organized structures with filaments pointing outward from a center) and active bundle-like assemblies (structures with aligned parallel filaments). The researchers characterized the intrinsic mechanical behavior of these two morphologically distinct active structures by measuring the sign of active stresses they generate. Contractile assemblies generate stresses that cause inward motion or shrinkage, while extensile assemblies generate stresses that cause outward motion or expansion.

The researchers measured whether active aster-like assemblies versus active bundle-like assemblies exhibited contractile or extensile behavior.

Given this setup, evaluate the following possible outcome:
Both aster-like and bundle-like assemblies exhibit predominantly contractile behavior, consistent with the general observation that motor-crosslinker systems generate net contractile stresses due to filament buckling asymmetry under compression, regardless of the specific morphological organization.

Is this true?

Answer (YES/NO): NO